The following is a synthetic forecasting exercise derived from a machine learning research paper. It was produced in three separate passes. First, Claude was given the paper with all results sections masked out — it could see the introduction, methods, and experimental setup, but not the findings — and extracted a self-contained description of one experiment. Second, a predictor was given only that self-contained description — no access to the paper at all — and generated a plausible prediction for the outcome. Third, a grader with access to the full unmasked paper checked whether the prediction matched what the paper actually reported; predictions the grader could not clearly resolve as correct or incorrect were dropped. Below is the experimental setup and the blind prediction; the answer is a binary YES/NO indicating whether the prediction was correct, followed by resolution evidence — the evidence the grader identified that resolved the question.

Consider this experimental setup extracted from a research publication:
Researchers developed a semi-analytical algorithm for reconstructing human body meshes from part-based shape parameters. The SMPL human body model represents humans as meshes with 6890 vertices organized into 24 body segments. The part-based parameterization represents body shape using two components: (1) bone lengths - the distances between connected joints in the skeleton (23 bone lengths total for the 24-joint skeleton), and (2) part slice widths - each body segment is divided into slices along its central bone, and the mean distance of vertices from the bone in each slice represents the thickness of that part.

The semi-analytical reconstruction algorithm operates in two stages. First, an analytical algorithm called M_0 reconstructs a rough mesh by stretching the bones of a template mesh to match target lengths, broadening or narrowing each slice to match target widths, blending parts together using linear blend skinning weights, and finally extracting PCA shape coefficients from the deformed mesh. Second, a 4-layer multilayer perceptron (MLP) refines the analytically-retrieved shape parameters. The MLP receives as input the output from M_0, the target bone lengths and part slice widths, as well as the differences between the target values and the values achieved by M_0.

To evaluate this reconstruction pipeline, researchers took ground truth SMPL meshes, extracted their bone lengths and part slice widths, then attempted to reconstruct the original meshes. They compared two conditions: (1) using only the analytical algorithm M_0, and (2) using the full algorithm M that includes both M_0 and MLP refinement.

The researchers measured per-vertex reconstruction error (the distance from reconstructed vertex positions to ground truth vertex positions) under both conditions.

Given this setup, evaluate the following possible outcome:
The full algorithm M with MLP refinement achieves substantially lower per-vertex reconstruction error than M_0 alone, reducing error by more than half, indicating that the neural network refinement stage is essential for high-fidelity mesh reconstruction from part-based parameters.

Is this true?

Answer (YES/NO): YES